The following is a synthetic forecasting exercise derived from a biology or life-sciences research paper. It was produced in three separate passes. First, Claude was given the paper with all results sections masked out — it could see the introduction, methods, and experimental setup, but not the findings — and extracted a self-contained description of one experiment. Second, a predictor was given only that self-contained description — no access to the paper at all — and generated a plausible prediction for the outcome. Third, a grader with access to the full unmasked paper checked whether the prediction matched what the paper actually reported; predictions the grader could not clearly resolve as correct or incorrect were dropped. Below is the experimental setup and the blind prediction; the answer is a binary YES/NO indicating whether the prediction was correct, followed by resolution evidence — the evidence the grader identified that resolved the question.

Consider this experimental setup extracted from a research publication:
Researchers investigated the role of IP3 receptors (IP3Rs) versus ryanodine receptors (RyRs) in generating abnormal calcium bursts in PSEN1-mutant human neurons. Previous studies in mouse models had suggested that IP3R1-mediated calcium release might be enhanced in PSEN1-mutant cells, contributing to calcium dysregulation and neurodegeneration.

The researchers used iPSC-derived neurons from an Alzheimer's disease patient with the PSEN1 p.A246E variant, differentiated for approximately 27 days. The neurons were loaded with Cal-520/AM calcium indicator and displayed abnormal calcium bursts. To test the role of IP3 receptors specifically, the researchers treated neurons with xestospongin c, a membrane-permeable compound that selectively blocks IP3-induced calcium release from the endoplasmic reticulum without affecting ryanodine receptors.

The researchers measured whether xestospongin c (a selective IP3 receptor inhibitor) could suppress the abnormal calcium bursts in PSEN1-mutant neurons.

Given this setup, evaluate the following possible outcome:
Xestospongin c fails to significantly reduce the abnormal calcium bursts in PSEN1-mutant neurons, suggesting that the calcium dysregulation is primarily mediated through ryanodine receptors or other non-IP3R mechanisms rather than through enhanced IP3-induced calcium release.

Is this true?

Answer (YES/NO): YES